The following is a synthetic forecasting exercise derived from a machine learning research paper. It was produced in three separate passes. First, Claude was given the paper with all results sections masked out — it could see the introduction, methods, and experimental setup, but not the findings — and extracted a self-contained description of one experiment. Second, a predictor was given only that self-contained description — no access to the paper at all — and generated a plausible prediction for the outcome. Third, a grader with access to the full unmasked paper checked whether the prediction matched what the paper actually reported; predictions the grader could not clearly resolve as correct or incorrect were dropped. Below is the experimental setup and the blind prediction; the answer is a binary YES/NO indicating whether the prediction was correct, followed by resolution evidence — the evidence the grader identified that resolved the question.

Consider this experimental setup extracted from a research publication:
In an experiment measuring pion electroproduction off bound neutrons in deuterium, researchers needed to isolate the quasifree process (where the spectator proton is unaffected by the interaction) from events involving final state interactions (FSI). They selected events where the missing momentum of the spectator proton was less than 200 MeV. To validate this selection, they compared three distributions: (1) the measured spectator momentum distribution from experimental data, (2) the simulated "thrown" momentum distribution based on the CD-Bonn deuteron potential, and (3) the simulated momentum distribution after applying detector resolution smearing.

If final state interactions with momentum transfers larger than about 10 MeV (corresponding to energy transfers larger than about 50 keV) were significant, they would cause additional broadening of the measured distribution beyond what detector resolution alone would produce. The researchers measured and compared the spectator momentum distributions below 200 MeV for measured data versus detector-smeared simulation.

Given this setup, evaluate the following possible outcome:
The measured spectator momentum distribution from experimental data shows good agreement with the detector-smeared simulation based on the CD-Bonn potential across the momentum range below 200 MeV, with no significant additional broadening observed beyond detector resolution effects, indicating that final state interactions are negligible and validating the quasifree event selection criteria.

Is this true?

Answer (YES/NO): YES